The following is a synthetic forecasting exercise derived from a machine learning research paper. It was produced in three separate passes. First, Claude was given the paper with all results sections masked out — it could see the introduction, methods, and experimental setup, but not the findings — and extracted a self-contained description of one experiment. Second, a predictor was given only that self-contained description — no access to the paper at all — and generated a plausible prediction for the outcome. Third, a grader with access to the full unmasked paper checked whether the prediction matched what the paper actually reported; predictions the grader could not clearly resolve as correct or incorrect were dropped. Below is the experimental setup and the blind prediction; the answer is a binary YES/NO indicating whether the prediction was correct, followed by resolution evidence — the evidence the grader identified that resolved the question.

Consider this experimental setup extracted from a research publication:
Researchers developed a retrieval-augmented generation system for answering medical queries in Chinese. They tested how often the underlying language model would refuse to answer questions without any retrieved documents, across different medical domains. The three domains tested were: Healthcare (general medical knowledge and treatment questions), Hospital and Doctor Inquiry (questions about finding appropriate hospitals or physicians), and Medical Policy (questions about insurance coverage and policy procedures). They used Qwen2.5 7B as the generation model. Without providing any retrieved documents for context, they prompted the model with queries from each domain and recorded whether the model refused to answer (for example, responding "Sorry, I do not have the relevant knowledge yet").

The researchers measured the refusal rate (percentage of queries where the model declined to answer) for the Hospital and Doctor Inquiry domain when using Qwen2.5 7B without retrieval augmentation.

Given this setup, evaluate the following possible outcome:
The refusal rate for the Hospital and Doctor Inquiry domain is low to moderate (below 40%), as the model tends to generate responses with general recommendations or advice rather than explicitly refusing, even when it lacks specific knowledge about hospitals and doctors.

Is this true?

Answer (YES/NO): NO